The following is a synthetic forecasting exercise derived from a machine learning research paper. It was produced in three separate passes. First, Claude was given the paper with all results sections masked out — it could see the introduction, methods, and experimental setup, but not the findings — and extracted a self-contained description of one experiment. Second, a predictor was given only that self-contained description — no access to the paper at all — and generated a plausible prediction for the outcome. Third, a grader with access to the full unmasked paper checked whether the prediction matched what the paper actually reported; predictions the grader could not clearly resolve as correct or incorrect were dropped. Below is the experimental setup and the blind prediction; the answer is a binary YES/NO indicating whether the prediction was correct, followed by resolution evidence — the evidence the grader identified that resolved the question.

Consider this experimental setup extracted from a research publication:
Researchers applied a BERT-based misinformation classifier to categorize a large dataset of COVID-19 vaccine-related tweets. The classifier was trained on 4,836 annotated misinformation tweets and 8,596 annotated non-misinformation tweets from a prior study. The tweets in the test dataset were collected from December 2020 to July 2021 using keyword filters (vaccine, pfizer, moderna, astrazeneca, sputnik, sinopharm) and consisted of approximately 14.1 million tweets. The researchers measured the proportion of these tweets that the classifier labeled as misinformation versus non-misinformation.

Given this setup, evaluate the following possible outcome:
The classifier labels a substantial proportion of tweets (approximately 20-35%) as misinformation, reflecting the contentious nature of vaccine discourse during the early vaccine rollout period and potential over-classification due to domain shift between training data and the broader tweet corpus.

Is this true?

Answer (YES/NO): NO